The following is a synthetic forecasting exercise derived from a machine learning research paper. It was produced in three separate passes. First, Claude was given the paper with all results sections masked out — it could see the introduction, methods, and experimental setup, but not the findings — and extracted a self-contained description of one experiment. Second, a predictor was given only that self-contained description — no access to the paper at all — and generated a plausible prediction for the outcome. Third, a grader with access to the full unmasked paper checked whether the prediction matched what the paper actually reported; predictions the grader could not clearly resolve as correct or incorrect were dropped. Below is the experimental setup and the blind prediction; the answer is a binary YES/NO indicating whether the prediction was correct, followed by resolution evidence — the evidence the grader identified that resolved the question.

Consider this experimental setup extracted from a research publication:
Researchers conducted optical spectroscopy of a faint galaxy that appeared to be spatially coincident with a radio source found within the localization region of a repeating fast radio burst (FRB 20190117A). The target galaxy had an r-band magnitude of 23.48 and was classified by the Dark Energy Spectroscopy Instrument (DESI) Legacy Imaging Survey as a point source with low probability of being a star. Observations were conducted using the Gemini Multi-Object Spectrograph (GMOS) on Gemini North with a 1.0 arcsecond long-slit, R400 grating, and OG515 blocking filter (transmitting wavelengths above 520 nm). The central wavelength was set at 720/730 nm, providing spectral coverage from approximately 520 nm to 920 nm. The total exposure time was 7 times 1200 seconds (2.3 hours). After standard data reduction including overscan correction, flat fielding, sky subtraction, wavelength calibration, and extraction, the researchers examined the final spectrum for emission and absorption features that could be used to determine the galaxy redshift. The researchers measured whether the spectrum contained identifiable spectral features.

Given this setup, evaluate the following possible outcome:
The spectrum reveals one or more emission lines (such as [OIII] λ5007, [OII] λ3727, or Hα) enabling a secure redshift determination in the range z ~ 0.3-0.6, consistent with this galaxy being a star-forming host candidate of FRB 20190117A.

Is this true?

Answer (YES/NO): NO